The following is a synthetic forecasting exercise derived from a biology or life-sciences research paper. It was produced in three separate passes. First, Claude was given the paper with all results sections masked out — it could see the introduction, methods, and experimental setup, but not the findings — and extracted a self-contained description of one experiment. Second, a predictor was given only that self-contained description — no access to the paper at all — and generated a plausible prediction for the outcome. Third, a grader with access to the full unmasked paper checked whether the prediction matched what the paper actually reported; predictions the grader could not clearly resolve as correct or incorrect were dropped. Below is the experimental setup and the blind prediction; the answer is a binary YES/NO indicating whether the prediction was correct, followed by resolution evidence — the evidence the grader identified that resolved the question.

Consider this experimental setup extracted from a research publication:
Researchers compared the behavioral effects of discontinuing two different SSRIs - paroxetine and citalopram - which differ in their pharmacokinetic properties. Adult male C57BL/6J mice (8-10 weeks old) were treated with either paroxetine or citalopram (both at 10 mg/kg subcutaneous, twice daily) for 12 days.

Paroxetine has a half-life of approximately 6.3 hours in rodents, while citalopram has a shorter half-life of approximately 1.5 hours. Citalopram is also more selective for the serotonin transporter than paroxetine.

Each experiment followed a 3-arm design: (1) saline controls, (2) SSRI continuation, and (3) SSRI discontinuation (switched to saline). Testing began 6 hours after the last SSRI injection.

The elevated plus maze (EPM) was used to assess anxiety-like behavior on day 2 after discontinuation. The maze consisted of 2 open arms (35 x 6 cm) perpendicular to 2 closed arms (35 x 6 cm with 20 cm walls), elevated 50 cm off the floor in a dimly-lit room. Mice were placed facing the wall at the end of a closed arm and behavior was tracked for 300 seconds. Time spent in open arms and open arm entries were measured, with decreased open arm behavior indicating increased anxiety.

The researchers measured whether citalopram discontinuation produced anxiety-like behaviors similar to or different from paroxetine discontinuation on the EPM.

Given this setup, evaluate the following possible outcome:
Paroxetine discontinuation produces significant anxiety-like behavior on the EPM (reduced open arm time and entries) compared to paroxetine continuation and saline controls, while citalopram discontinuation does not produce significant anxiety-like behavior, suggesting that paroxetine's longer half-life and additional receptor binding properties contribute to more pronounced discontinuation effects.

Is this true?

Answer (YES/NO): NO